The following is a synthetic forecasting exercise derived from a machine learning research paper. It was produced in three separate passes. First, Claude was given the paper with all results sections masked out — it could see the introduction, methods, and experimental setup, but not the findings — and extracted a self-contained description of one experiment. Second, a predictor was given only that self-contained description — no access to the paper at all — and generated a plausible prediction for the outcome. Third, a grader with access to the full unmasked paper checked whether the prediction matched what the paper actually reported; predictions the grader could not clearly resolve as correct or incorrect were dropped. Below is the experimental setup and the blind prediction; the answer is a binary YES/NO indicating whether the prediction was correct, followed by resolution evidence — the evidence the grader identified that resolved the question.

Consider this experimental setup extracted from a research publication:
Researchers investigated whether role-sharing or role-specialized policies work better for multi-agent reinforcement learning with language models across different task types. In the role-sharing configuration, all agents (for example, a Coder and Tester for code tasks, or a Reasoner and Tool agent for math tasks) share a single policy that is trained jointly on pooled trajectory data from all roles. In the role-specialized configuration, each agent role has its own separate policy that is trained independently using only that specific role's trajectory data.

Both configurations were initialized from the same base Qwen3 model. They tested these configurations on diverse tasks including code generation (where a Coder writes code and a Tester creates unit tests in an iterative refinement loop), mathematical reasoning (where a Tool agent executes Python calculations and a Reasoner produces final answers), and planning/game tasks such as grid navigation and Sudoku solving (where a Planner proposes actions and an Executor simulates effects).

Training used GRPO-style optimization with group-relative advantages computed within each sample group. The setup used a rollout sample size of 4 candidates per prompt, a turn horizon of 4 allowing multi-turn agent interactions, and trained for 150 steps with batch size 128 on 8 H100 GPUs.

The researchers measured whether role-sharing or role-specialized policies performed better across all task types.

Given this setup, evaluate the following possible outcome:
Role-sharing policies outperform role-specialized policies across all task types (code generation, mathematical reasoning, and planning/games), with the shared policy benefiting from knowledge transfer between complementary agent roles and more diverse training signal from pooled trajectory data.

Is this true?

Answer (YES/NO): NO